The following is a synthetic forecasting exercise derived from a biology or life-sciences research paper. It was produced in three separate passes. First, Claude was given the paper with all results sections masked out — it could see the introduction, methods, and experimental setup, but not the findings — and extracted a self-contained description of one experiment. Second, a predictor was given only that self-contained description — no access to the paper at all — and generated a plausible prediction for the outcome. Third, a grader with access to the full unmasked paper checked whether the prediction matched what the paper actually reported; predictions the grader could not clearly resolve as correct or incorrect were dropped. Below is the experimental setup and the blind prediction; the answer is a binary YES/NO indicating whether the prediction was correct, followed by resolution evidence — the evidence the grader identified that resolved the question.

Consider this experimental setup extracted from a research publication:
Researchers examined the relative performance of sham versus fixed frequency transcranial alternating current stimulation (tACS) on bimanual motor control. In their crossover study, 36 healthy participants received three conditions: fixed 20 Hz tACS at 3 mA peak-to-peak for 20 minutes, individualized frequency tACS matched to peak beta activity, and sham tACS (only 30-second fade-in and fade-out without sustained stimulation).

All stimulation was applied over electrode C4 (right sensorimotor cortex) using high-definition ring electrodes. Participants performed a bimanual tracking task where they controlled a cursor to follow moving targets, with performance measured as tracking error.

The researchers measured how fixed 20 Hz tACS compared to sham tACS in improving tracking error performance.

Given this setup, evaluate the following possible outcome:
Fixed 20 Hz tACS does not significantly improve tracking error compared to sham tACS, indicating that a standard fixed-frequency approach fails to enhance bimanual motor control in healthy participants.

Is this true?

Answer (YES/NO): YES